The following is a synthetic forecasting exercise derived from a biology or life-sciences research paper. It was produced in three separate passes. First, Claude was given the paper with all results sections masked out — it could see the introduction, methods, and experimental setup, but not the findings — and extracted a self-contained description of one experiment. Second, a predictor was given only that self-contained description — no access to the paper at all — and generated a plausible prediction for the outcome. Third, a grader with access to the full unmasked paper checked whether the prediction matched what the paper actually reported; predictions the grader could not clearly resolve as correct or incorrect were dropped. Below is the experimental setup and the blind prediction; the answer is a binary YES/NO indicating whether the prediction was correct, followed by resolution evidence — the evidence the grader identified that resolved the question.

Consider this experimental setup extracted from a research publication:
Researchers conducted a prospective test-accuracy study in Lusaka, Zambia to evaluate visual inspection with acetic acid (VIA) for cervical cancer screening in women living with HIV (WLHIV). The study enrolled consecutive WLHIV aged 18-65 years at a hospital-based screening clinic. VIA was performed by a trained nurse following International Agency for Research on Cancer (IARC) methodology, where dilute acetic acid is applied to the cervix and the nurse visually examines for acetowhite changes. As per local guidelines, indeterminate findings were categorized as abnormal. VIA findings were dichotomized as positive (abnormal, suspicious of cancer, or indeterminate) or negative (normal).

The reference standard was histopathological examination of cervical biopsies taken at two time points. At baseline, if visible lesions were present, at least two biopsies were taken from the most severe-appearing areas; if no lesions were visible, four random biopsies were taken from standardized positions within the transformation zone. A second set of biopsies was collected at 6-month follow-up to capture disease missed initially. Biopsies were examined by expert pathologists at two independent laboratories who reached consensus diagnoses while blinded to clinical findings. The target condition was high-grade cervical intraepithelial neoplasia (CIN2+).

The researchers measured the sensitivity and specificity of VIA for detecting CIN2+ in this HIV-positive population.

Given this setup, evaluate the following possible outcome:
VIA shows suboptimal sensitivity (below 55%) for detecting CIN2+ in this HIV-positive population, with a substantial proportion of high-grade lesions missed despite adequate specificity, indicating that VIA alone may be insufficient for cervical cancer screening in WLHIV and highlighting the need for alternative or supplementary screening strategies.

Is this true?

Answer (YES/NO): YES